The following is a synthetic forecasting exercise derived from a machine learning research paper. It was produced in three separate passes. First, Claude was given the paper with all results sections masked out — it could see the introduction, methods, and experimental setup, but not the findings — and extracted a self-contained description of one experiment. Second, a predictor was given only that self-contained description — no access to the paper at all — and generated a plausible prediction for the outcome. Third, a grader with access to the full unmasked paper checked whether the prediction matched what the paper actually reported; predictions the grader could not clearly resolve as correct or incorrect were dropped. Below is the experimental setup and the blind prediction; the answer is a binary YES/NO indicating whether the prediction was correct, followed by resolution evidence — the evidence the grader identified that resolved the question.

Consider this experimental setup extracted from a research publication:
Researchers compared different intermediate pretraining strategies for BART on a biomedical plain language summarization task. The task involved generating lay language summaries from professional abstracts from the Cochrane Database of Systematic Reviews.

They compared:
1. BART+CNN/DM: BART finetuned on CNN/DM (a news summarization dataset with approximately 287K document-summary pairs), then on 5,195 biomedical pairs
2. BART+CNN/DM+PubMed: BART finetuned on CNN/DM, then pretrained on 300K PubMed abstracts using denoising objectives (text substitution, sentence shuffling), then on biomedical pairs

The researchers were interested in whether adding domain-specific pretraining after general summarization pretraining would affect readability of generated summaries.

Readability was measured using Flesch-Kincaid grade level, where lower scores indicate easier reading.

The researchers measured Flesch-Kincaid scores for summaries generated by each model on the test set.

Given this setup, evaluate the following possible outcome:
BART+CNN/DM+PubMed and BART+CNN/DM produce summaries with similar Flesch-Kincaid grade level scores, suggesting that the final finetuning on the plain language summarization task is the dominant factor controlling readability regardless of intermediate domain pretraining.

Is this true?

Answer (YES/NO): YES